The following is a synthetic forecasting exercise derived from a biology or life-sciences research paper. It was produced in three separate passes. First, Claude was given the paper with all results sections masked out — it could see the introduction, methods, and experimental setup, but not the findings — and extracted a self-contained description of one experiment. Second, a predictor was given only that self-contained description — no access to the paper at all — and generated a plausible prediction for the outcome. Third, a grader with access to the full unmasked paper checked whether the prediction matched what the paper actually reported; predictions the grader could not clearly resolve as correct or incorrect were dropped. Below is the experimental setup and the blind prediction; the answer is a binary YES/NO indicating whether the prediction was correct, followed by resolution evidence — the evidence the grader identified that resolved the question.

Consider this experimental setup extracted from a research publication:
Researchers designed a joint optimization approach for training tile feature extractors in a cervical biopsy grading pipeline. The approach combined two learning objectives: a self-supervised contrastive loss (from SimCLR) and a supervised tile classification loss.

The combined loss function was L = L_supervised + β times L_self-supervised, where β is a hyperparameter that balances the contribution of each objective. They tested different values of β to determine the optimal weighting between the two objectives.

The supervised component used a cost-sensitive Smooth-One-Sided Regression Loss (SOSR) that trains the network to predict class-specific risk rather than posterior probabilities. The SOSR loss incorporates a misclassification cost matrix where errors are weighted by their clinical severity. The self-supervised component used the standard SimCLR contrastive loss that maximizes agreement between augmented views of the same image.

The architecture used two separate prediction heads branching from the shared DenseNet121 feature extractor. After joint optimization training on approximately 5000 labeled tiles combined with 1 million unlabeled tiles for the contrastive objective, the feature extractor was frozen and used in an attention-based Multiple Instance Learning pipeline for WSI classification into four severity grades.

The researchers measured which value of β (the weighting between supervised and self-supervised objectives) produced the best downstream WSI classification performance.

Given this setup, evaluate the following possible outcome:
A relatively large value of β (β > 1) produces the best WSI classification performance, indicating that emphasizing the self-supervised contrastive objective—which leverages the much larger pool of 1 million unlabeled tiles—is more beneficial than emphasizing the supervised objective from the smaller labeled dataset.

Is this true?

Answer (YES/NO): NO